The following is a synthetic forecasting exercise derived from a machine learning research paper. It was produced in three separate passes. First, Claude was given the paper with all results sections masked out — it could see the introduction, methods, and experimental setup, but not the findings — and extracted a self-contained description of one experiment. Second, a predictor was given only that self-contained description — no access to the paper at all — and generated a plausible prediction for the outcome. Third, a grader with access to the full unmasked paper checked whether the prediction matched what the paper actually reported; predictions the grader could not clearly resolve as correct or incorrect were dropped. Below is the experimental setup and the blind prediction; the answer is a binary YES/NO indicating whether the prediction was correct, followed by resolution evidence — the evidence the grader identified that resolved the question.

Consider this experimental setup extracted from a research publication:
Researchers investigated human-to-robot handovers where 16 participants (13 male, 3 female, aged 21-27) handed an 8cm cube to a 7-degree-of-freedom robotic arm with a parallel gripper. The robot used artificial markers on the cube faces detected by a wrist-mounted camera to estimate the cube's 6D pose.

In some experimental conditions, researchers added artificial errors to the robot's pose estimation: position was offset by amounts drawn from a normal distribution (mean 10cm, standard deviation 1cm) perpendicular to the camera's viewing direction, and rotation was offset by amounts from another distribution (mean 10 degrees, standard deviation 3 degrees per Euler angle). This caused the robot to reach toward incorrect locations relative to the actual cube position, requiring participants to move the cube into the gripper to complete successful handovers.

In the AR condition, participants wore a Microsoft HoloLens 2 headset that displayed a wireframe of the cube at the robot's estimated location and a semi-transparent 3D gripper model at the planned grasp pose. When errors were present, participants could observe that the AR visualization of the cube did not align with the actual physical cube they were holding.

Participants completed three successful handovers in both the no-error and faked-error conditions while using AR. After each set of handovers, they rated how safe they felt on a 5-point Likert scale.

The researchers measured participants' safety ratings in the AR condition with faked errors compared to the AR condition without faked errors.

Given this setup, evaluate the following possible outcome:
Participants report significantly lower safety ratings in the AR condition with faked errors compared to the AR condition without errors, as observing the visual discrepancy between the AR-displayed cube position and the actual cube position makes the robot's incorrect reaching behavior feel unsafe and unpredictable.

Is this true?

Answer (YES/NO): NO